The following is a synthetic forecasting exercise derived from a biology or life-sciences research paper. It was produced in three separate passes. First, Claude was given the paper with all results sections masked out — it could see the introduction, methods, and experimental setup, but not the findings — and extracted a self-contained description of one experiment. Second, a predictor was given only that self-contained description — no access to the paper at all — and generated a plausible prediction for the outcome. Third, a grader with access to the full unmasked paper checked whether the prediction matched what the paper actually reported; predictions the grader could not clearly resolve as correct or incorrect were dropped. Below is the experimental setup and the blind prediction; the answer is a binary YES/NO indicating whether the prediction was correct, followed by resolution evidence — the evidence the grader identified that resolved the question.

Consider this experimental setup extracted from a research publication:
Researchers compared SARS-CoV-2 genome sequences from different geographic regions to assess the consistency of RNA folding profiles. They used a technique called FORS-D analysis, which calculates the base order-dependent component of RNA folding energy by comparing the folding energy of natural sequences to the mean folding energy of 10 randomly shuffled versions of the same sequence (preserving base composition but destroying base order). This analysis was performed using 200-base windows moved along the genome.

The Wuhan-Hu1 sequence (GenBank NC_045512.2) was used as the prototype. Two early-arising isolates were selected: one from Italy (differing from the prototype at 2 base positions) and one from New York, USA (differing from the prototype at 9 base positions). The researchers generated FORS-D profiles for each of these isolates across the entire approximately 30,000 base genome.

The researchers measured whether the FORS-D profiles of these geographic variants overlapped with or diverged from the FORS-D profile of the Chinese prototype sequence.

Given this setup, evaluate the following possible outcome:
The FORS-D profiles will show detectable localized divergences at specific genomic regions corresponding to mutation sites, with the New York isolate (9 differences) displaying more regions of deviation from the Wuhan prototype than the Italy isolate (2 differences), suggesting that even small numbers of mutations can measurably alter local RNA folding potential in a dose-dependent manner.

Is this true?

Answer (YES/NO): NO